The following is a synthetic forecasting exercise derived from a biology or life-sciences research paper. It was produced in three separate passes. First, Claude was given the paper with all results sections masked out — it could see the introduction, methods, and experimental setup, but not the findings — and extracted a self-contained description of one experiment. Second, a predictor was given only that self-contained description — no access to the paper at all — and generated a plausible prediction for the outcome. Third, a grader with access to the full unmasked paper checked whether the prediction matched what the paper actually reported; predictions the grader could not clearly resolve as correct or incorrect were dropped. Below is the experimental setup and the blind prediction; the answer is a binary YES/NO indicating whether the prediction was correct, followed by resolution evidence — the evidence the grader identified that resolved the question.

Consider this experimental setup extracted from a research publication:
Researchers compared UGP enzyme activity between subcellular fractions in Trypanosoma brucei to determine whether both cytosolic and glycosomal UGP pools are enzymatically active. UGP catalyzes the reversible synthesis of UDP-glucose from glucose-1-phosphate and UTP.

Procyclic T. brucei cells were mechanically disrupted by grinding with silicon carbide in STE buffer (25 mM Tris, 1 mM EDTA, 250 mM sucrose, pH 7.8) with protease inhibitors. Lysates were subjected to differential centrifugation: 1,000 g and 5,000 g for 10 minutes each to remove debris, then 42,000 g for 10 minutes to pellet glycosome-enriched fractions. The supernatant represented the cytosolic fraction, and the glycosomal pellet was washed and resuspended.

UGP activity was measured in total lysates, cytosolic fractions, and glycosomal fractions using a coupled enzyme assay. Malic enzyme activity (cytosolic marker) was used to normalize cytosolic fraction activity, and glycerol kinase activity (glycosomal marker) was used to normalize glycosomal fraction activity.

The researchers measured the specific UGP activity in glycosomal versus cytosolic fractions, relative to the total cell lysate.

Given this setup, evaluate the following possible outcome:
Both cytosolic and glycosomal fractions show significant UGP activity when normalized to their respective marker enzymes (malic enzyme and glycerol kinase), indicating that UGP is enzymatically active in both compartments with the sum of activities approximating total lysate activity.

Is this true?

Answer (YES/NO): NO